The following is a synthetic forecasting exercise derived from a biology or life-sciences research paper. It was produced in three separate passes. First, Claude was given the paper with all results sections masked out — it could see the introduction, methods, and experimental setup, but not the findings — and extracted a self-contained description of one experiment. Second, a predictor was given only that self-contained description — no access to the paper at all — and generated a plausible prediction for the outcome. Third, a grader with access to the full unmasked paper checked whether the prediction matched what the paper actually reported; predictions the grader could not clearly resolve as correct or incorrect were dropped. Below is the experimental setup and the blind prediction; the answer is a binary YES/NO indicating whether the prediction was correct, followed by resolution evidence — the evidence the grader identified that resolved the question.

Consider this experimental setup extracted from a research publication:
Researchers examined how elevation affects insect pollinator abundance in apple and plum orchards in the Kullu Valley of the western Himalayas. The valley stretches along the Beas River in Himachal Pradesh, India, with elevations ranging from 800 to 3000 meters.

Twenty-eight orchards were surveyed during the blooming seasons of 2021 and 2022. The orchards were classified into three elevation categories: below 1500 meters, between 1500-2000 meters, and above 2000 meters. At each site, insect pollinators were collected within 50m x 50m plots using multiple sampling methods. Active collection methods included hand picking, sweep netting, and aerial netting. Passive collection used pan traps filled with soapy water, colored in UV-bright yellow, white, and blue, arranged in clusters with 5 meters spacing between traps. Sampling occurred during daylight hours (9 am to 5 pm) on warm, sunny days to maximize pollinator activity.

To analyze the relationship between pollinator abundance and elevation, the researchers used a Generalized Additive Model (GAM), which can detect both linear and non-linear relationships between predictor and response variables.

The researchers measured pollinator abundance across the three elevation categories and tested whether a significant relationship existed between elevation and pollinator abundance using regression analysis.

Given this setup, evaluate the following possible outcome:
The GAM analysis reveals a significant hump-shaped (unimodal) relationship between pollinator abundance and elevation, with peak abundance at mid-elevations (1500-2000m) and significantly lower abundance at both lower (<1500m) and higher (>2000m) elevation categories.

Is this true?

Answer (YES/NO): NO